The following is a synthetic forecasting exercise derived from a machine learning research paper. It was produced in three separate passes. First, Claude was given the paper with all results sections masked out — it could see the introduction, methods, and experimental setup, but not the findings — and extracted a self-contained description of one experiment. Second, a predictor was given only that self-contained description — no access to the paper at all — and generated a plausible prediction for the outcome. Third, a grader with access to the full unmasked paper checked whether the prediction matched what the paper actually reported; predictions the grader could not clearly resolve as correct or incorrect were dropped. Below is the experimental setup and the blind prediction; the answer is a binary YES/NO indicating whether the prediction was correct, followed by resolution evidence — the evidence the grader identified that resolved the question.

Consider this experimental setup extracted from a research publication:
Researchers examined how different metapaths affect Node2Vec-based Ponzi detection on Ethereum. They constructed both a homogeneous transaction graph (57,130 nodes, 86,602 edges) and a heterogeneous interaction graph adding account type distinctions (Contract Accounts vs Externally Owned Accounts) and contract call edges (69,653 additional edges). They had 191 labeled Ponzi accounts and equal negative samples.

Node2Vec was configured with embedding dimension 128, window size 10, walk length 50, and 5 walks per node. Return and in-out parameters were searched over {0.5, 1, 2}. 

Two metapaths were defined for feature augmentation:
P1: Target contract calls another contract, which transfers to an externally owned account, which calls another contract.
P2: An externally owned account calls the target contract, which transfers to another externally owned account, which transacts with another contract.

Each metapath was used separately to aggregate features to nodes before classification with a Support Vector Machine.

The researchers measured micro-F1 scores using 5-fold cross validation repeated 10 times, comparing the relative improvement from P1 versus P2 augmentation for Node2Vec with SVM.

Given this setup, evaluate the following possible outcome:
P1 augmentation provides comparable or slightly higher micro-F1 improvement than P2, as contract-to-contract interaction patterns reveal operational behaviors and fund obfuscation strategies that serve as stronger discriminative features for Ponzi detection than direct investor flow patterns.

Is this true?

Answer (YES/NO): NO